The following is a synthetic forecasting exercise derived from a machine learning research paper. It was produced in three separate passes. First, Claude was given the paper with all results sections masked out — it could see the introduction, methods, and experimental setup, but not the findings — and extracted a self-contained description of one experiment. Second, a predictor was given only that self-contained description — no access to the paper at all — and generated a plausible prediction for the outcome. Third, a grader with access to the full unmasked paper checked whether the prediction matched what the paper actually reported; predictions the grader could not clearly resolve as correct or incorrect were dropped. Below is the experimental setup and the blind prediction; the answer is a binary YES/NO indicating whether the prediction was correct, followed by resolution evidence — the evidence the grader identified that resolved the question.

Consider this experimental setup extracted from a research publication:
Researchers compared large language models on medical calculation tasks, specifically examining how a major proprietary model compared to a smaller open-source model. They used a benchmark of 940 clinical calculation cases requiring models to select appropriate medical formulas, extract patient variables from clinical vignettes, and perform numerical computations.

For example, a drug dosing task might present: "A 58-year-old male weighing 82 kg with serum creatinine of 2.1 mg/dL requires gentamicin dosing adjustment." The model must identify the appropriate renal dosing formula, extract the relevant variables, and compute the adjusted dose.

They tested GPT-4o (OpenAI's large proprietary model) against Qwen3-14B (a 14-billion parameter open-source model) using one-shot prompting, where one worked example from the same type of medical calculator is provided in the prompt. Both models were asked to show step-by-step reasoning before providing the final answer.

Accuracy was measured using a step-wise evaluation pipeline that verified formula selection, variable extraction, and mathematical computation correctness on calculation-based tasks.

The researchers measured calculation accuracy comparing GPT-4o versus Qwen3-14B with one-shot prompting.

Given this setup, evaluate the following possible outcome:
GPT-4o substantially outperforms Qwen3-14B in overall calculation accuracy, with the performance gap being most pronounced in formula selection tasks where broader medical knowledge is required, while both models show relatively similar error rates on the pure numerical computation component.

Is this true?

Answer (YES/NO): NO